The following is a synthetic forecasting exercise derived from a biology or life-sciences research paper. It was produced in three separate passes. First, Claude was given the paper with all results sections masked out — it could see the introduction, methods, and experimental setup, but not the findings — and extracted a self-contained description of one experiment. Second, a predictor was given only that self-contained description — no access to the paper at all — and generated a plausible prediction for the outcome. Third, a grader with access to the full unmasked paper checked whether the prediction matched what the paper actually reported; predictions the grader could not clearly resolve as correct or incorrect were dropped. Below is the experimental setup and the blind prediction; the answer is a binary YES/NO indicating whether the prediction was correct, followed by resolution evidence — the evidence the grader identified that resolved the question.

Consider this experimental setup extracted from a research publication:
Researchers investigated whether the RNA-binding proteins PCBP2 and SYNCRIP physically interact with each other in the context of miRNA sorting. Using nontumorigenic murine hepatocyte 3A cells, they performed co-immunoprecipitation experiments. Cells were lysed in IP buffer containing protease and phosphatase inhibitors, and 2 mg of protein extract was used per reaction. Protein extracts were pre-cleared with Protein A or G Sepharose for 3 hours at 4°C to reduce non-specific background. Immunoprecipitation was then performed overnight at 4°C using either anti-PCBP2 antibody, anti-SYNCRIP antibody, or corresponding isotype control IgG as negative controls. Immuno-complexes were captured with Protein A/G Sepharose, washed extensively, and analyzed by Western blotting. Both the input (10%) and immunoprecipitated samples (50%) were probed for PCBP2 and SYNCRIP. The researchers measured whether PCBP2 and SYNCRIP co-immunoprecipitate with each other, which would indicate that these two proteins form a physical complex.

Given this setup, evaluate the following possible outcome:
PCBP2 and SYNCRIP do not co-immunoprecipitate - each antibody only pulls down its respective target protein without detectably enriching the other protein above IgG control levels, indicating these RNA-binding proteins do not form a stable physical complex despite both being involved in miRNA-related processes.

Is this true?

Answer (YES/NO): NO